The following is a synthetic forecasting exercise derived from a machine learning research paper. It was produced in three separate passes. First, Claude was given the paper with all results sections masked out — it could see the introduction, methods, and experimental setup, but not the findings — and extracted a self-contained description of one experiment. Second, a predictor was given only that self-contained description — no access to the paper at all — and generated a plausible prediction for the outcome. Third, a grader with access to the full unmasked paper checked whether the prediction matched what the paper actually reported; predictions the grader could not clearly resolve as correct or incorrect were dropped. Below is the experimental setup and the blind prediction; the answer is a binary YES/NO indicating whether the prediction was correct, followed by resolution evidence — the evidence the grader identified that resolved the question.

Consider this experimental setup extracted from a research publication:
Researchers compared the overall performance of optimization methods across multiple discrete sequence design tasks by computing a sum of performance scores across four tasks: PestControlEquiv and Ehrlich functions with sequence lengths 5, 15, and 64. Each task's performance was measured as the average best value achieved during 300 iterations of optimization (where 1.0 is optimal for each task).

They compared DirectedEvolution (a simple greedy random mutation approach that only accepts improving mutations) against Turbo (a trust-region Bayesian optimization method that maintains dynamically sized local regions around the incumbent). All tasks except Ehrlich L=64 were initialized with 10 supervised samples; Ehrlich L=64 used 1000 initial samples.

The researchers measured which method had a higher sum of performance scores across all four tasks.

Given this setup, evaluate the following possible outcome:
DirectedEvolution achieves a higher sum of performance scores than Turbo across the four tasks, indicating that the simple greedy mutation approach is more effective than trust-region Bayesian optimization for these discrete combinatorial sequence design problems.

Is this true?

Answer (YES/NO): YES